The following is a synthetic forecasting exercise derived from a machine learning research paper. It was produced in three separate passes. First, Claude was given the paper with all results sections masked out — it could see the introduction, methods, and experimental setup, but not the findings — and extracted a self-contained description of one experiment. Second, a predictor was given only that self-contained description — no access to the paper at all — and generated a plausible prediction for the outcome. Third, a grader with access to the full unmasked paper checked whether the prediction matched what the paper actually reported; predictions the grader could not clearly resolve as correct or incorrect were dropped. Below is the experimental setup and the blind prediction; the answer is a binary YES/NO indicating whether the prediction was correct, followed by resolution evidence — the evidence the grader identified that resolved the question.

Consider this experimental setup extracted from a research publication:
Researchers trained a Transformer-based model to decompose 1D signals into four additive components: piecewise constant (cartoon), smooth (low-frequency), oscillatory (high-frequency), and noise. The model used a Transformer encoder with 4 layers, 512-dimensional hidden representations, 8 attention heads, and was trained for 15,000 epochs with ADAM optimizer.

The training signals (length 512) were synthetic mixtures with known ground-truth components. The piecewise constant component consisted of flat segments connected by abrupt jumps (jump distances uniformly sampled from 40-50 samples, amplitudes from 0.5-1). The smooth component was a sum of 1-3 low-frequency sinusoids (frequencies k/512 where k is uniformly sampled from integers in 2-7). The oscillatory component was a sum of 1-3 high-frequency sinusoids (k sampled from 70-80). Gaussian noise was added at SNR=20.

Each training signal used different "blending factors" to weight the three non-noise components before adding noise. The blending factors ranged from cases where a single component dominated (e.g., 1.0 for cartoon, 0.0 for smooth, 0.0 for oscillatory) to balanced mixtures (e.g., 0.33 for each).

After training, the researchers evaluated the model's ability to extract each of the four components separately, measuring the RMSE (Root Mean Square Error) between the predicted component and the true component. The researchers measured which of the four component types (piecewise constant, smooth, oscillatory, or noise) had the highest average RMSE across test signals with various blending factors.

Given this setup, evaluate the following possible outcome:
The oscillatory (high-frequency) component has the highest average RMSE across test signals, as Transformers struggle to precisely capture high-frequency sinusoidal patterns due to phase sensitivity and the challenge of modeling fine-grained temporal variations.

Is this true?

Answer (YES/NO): NO